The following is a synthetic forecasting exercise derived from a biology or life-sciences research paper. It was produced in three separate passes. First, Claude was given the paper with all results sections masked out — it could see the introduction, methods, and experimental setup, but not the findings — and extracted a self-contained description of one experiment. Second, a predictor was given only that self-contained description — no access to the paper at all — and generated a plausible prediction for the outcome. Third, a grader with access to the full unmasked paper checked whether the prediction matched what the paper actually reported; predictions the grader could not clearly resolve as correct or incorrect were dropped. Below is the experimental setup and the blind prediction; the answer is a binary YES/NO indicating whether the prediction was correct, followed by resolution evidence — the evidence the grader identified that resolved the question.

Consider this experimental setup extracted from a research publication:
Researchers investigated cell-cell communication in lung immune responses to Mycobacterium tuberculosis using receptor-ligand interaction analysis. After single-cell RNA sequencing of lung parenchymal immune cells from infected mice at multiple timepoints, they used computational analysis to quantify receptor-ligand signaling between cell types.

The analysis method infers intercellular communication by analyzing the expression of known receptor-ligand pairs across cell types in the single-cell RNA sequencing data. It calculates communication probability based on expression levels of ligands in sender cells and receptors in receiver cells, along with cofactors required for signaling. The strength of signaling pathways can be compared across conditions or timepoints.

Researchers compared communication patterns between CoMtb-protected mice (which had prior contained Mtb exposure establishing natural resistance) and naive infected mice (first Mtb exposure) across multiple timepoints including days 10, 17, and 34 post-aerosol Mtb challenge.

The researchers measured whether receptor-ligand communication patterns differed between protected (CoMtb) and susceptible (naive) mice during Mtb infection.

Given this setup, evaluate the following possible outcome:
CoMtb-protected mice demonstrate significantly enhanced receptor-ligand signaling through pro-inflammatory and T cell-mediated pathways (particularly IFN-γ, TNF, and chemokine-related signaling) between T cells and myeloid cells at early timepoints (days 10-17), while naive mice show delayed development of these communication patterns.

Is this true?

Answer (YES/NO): NO